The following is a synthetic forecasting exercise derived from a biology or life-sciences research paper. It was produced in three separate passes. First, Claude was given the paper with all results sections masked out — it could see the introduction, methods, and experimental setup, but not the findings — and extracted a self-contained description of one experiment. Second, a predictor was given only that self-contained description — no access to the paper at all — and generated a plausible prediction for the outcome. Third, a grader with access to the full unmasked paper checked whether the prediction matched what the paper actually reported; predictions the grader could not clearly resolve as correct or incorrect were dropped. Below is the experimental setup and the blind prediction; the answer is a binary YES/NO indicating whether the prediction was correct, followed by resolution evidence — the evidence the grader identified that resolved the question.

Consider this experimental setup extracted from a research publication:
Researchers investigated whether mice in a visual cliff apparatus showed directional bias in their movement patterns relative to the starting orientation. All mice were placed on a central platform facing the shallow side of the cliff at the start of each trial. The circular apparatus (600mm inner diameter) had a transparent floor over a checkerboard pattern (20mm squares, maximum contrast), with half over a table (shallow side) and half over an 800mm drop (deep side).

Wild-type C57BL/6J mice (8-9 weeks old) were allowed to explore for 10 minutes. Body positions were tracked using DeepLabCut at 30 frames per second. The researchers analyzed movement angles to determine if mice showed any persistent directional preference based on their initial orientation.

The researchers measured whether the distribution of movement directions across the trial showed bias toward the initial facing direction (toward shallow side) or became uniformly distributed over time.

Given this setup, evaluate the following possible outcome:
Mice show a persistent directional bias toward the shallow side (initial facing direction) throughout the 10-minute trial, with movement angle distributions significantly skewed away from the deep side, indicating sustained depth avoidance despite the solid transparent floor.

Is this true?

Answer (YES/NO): NO